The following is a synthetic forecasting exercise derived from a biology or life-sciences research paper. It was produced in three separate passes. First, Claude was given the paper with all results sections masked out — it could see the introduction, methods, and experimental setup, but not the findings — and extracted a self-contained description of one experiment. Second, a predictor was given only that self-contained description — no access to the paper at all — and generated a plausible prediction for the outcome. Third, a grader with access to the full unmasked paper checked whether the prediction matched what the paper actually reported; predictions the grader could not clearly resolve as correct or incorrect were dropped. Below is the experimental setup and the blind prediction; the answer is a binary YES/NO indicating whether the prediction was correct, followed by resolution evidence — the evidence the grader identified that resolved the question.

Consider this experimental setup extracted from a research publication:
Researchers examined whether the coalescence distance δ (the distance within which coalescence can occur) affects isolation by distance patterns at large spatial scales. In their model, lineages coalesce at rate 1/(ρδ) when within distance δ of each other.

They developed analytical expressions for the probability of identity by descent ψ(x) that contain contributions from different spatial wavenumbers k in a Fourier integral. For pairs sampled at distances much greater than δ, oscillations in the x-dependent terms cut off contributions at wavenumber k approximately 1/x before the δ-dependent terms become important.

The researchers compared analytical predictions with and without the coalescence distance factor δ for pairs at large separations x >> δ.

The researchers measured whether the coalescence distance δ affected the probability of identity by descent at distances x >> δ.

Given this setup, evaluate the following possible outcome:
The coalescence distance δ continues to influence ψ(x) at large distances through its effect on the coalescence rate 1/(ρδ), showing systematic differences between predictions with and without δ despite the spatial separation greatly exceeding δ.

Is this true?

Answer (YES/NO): NO